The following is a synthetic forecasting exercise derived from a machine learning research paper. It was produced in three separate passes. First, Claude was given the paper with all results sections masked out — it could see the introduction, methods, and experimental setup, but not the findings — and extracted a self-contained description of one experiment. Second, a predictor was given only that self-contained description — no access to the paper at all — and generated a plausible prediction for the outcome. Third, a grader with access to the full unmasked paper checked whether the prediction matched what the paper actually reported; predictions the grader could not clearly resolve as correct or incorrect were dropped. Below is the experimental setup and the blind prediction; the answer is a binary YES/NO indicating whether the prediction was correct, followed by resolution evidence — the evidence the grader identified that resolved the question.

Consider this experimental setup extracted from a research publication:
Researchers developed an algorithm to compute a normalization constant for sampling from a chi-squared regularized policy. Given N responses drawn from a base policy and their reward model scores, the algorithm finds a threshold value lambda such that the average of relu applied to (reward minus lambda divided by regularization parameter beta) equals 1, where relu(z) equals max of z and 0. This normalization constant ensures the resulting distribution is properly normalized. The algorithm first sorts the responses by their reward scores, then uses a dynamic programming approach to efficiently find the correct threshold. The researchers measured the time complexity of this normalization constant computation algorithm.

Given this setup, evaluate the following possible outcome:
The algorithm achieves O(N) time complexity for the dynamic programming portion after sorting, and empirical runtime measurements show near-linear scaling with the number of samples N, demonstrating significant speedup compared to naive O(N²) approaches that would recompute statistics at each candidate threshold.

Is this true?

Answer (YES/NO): NO